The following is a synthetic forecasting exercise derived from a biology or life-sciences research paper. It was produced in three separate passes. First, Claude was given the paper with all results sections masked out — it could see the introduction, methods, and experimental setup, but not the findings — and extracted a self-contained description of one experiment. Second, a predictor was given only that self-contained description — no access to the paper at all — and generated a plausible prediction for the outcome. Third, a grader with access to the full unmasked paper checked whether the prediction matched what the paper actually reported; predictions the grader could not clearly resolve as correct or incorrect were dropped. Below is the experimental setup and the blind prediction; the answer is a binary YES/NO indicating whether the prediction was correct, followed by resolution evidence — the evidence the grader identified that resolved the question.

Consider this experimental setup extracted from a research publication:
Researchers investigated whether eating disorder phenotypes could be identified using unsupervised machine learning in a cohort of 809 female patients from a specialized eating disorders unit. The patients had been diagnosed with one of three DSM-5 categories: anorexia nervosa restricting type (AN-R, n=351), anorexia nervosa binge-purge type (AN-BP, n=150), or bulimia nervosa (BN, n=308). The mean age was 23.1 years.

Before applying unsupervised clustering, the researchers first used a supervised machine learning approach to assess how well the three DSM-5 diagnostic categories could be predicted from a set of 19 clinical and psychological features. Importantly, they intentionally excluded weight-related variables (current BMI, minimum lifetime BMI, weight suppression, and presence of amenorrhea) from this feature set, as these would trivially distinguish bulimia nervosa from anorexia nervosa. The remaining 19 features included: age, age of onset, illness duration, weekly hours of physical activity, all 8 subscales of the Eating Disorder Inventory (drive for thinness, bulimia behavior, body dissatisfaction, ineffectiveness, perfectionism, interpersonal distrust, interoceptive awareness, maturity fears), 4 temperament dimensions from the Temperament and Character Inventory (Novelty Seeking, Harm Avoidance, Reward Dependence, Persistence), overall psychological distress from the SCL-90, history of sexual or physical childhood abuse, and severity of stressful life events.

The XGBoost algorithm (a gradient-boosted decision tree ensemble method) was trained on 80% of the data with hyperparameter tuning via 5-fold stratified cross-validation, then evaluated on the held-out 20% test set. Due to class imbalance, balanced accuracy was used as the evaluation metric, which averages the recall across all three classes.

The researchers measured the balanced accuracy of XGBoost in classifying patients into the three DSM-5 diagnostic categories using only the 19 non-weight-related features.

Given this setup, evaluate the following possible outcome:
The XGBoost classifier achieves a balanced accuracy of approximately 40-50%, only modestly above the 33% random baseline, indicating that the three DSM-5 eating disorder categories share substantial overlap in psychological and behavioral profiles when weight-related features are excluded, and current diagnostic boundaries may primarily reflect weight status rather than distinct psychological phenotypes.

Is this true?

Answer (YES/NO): NO